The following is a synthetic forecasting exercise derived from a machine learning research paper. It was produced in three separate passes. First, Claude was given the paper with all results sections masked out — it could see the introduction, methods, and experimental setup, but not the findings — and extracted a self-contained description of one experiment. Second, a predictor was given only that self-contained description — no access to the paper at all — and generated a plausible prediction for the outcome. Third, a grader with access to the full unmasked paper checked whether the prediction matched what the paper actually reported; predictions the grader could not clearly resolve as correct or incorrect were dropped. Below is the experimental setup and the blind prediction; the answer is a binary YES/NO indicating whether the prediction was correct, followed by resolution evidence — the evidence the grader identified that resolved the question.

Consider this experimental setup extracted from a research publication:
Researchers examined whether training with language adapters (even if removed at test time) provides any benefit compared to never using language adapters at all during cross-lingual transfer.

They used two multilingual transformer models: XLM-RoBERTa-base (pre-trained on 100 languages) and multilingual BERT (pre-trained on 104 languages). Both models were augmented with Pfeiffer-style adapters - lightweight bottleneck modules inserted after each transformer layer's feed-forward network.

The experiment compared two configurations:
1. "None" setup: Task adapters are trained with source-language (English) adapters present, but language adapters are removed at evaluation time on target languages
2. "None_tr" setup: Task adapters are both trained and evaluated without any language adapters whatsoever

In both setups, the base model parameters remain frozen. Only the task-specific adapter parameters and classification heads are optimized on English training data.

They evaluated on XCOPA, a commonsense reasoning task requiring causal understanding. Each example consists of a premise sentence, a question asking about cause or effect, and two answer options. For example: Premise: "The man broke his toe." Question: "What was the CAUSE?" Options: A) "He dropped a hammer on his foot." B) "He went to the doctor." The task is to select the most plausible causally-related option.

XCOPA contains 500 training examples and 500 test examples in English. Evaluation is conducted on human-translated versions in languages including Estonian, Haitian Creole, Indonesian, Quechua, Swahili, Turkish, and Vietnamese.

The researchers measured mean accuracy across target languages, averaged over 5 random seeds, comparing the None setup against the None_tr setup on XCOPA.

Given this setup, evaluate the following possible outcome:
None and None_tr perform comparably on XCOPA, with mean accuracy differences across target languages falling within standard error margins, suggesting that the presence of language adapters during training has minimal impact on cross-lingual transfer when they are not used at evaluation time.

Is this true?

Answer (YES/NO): NO